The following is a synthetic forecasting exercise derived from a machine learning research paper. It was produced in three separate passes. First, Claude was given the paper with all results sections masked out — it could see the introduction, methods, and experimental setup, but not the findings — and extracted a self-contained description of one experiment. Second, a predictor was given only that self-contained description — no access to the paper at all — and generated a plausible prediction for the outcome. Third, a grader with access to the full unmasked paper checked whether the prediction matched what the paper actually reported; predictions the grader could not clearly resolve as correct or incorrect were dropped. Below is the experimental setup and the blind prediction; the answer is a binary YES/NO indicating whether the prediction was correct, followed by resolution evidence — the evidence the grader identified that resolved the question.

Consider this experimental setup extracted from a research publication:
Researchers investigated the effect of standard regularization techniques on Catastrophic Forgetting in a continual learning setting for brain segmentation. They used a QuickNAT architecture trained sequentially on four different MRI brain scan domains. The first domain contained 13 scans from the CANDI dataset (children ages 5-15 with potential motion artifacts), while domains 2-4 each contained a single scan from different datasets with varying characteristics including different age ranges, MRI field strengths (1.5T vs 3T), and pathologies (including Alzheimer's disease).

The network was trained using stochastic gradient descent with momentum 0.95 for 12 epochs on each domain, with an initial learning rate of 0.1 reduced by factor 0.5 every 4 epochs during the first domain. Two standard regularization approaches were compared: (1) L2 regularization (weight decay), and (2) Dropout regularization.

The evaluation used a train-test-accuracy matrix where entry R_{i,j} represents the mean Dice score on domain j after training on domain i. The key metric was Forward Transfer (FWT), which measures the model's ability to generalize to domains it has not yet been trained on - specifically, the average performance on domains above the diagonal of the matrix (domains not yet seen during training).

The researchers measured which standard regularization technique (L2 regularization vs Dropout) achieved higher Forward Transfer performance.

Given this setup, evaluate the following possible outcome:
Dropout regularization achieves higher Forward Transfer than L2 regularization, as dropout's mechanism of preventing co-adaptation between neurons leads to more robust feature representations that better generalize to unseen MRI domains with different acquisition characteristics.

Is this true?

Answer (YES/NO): YES